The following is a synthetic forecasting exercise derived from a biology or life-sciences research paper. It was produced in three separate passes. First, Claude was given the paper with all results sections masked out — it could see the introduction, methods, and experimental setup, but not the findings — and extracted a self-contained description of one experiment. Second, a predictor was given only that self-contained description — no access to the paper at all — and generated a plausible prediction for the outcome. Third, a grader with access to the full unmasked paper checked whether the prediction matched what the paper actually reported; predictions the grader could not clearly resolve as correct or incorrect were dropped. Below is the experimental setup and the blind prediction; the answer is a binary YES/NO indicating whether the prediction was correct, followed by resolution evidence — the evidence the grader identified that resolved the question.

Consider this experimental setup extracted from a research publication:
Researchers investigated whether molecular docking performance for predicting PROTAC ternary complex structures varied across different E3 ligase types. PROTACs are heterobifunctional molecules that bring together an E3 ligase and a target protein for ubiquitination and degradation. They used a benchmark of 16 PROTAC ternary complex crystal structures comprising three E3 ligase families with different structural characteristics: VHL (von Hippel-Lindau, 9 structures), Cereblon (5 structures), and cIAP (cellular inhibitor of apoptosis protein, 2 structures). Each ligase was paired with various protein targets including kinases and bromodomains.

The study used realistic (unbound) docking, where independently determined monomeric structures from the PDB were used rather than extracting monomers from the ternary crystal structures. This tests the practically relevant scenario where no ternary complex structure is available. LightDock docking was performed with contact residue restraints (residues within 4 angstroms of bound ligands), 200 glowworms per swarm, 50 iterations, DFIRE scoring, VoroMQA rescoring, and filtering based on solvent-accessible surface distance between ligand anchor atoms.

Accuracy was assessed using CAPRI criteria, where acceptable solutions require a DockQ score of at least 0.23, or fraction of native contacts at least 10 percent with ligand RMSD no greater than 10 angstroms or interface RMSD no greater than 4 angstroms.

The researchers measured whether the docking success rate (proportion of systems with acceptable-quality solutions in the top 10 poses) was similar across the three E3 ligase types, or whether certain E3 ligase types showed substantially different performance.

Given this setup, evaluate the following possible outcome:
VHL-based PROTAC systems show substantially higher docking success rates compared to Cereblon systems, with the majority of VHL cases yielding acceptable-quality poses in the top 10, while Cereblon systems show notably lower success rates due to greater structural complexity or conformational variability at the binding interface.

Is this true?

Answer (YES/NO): NO